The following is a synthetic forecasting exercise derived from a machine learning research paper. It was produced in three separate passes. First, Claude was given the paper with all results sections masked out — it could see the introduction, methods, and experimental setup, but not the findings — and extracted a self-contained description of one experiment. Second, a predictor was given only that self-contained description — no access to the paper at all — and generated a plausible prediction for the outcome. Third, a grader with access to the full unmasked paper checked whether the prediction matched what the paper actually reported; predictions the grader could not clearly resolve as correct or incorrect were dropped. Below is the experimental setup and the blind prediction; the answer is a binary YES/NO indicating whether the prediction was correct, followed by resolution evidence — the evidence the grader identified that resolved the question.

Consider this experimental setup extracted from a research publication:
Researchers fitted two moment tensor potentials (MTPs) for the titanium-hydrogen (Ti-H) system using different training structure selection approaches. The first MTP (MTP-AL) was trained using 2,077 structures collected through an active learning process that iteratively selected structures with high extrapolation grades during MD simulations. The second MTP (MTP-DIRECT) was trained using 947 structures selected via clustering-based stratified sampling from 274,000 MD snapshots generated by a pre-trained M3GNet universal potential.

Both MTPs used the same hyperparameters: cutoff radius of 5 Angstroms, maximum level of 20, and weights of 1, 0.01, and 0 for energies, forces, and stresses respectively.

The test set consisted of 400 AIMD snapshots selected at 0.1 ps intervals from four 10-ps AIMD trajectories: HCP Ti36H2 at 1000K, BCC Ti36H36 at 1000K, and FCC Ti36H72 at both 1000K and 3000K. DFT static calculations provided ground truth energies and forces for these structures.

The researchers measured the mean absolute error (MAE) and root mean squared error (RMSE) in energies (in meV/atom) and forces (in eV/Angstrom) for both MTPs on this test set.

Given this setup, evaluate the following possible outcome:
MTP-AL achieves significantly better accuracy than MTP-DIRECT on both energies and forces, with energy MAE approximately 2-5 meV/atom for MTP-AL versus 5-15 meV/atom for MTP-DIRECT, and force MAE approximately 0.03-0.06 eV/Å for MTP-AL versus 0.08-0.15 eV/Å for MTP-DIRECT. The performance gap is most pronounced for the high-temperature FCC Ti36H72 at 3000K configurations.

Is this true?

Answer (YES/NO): NO